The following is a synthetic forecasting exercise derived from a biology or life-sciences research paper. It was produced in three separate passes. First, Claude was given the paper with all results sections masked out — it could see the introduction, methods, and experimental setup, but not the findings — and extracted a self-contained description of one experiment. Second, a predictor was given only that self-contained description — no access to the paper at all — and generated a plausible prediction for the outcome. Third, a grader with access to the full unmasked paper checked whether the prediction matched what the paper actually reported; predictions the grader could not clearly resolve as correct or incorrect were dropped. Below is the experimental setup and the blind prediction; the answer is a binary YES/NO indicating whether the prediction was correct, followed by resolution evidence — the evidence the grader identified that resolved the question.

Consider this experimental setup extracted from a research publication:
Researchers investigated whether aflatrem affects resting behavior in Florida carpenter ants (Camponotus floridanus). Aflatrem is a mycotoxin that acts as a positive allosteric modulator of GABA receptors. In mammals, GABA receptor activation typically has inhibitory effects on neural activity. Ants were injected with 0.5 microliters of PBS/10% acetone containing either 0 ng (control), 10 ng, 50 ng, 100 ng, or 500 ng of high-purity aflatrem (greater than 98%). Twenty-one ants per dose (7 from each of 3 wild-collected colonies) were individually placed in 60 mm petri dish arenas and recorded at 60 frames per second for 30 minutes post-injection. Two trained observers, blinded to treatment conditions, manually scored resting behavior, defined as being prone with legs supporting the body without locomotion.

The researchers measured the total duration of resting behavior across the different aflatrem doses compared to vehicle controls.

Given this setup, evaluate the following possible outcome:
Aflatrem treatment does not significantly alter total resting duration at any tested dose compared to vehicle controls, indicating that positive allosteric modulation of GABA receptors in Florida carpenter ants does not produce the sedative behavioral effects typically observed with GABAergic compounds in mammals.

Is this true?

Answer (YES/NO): NO